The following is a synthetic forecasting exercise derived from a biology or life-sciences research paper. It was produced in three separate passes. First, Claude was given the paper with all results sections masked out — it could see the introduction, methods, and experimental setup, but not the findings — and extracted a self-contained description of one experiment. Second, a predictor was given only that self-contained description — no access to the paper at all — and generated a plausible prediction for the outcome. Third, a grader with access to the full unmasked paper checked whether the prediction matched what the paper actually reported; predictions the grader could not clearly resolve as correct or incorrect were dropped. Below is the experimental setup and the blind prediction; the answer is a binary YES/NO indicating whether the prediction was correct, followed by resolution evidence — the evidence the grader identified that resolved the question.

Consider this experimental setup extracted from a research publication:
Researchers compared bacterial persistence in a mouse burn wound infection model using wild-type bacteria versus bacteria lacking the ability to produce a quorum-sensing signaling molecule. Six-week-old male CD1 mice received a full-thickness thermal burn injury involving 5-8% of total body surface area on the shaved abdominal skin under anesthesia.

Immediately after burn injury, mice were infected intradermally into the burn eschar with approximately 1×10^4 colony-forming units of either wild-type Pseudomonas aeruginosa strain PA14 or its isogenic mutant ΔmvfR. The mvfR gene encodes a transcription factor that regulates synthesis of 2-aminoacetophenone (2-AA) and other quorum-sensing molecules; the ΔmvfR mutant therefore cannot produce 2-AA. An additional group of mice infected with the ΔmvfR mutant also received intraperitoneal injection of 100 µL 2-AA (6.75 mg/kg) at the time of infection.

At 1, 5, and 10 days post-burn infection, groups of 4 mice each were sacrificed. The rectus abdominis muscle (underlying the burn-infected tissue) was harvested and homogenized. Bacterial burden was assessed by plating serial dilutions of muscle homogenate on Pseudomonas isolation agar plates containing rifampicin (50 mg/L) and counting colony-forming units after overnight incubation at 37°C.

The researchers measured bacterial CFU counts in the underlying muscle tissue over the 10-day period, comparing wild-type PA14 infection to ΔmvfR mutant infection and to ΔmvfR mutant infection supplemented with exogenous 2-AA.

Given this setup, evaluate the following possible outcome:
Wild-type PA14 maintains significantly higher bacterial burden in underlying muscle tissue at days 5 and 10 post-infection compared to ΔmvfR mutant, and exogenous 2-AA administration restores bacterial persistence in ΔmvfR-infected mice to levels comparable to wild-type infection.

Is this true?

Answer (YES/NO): YES